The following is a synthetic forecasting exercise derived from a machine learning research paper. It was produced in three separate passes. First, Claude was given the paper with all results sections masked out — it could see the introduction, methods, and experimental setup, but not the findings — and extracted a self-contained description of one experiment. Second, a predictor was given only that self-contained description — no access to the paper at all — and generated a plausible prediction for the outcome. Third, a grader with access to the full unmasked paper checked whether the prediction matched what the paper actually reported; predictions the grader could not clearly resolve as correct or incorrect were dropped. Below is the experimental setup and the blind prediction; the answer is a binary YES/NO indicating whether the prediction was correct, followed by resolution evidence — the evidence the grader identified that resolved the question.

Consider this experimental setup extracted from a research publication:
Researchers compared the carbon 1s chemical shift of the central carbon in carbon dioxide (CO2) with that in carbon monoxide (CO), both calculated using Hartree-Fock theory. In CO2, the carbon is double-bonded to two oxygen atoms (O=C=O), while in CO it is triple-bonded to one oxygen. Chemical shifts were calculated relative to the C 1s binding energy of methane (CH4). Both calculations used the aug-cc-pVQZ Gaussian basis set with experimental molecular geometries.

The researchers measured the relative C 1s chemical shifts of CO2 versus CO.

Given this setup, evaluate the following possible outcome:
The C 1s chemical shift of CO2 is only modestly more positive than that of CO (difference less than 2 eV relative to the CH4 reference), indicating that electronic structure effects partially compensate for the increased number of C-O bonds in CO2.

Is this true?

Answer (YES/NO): YES